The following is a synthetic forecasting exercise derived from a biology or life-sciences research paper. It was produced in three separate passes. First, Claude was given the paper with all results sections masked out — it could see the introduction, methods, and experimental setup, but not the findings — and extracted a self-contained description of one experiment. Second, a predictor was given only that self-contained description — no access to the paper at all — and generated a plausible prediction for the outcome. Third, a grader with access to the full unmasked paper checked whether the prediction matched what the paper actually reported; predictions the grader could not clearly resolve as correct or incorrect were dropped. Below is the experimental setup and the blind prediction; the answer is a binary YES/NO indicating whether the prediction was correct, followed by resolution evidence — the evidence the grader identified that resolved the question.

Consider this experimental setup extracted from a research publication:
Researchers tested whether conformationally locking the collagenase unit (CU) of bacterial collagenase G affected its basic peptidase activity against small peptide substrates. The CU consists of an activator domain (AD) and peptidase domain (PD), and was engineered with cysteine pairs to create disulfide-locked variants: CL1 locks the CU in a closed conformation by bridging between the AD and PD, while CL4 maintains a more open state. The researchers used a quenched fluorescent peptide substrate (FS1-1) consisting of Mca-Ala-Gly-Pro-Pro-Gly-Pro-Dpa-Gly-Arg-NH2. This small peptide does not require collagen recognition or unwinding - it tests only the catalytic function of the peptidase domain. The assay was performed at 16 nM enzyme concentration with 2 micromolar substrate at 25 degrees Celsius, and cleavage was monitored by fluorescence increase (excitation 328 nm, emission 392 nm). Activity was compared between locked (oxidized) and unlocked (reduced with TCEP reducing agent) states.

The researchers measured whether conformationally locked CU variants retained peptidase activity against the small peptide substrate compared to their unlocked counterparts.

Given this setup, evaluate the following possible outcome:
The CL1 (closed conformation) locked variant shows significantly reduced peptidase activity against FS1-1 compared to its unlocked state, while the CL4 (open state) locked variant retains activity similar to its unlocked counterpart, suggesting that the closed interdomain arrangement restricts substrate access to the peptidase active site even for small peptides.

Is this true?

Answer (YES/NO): NO